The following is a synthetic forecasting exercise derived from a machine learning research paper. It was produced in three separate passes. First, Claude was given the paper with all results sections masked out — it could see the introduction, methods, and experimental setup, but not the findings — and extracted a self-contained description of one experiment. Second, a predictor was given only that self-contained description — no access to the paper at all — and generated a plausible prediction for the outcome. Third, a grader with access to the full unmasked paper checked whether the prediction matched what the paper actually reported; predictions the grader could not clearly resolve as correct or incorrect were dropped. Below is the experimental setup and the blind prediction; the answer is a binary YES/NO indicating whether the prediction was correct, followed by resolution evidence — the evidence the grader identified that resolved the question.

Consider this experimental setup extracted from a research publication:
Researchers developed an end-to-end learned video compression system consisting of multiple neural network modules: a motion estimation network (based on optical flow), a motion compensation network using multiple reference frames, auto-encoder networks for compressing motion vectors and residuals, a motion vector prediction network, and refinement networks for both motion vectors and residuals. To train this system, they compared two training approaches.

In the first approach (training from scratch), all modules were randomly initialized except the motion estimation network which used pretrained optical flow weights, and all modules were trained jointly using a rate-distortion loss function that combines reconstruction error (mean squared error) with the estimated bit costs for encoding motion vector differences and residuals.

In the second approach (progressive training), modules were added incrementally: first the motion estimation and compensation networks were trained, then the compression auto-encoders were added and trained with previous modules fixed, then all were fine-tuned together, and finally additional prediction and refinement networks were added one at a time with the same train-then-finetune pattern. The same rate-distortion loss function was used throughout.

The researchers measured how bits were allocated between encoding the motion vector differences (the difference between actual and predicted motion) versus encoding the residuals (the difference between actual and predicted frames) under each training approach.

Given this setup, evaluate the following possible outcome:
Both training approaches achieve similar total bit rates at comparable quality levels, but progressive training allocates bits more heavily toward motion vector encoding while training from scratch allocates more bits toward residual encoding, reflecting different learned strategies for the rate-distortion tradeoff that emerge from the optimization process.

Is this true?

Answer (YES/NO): NO